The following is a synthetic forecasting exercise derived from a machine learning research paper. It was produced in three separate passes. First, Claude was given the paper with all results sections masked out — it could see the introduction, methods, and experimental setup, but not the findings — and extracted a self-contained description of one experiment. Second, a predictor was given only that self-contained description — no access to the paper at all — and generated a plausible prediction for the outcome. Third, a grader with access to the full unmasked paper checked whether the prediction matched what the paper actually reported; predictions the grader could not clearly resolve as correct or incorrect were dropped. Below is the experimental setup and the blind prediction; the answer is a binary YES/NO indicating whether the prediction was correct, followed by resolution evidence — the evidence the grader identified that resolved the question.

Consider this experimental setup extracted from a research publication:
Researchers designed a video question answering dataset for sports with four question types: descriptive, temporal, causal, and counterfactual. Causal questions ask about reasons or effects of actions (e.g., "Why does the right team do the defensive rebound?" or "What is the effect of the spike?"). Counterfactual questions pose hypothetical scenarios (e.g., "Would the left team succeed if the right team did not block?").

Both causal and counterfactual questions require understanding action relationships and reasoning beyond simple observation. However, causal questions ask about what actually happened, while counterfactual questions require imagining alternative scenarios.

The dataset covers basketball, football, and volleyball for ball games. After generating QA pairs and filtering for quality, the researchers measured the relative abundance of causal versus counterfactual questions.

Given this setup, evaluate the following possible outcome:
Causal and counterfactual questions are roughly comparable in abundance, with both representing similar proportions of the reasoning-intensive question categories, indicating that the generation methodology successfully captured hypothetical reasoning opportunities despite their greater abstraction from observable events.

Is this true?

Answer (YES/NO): NO